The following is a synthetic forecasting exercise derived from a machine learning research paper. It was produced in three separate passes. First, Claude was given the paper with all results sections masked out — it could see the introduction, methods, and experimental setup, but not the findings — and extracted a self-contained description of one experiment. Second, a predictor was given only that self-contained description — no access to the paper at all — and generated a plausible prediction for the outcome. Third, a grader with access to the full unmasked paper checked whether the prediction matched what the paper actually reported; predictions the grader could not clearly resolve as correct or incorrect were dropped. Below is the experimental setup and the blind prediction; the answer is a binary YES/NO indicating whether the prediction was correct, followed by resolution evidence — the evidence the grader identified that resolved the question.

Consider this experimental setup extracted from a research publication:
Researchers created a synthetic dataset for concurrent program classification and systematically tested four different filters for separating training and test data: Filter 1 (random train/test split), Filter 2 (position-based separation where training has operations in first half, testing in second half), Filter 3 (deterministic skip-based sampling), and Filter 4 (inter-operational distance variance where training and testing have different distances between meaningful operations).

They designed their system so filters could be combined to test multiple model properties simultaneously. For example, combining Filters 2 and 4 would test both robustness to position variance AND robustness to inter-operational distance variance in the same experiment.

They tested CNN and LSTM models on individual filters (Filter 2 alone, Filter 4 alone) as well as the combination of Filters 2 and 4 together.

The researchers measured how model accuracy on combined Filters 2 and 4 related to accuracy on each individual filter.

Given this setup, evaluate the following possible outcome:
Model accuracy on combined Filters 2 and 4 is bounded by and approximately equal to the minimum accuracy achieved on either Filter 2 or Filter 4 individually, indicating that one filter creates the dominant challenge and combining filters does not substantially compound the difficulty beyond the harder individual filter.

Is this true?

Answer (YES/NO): NO